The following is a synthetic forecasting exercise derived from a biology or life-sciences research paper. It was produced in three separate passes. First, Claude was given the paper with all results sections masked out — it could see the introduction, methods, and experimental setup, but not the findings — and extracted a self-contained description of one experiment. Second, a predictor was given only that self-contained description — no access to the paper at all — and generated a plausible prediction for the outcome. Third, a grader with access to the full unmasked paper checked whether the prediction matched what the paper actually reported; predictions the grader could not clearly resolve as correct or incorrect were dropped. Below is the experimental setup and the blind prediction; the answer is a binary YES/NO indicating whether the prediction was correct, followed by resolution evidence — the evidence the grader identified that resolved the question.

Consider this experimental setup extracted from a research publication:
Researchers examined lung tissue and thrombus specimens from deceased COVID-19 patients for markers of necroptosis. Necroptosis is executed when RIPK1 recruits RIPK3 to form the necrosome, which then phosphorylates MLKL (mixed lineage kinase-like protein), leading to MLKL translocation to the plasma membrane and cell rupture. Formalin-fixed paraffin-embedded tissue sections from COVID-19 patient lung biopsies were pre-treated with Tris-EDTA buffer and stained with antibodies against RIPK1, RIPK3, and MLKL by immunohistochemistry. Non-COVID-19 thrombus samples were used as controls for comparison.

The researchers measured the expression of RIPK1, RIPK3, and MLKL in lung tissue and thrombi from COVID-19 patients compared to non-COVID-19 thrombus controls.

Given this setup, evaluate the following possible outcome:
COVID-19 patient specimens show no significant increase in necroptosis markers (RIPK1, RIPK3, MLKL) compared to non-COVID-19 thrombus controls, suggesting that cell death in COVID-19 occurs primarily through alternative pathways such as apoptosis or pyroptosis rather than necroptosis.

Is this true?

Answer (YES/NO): NO